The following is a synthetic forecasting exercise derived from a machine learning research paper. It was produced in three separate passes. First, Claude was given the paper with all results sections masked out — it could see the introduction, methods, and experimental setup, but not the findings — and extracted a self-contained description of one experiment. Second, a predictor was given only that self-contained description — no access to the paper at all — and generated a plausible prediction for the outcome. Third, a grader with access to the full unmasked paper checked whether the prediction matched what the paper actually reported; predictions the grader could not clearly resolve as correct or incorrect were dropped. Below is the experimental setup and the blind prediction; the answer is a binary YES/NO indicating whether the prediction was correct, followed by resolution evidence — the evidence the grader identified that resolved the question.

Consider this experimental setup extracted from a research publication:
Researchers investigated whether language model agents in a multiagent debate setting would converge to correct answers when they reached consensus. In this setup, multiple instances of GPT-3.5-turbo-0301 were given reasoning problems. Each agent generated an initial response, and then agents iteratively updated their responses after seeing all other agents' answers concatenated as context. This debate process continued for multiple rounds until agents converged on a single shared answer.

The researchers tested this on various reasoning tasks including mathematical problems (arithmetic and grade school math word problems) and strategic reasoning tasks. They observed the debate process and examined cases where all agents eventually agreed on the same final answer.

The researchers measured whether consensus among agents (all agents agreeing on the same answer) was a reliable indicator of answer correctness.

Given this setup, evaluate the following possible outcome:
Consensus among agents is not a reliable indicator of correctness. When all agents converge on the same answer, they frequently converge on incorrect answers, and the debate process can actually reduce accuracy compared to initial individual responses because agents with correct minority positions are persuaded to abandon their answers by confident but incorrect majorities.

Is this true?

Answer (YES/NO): NO